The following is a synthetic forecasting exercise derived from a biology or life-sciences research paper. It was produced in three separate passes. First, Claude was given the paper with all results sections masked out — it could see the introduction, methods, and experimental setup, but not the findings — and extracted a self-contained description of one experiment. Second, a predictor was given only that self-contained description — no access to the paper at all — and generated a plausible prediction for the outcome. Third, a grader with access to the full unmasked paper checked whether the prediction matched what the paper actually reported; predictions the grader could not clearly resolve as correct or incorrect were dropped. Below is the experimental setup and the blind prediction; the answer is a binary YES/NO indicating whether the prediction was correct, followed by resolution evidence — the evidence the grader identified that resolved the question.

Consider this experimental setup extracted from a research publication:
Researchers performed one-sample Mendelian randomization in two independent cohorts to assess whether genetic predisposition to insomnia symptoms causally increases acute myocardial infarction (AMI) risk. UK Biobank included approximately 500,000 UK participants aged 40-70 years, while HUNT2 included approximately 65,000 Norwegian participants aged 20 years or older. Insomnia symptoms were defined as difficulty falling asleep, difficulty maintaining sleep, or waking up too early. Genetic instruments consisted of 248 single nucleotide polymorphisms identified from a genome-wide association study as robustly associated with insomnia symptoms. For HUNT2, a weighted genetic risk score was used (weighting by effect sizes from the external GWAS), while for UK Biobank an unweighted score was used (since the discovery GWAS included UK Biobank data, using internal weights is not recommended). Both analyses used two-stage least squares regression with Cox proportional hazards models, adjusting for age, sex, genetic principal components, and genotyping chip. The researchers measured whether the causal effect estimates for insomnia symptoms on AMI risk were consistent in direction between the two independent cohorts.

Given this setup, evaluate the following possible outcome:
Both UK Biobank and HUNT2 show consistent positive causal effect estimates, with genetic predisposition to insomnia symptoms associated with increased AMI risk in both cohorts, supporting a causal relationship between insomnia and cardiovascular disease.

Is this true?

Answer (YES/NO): YES